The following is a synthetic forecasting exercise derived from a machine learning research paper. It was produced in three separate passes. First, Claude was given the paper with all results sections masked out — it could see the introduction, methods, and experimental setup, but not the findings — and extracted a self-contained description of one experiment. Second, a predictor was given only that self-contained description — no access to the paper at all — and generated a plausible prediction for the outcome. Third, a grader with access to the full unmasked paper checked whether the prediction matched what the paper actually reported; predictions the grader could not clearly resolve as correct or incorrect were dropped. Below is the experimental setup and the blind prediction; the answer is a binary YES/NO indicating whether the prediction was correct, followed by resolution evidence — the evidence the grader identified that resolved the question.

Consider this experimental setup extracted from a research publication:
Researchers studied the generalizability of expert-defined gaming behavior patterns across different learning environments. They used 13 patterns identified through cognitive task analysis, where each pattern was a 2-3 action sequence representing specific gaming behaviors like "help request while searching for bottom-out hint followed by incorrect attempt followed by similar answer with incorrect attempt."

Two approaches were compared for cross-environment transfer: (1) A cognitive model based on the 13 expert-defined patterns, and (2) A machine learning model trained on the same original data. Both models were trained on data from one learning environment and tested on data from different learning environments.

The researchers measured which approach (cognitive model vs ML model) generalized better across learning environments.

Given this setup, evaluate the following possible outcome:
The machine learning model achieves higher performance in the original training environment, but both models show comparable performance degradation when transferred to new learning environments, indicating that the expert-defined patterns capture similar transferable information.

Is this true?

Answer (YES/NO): NO